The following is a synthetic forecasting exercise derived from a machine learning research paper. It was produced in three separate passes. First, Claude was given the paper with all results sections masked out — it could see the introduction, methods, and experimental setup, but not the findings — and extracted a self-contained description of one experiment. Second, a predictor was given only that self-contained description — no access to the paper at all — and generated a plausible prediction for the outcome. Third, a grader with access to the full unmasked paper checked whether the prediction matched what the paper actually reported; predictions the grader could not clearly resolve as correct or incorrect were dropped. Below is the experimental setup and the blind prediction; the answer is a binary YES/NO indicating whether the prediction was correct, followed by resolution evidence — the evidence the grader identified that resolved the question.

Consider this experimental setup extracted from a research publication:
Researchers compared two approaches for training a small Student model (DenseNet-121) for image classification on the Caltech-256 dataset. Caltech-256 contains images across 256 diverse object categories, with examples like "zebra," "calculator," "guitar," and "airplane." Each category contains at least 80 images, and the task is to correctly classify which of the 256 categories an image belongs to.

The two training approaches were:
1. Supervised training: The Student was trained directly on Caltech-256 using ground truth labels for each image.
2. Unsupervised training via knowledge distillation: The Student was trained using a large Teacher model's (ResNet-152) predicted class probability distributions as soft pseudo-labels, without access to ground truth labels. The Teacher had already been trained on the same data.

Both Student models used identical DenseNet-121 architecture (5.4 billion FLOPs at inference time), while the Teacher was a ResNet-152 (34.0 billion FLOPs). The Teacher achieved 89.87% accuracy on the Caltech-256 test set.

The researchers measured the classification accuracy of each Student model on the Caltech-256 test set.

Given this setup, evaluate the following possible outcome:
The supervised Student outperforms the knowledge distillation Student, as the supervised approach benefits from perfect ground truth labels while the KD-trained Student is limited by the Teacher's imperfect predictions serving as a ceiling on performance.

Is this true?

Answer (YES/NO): YES